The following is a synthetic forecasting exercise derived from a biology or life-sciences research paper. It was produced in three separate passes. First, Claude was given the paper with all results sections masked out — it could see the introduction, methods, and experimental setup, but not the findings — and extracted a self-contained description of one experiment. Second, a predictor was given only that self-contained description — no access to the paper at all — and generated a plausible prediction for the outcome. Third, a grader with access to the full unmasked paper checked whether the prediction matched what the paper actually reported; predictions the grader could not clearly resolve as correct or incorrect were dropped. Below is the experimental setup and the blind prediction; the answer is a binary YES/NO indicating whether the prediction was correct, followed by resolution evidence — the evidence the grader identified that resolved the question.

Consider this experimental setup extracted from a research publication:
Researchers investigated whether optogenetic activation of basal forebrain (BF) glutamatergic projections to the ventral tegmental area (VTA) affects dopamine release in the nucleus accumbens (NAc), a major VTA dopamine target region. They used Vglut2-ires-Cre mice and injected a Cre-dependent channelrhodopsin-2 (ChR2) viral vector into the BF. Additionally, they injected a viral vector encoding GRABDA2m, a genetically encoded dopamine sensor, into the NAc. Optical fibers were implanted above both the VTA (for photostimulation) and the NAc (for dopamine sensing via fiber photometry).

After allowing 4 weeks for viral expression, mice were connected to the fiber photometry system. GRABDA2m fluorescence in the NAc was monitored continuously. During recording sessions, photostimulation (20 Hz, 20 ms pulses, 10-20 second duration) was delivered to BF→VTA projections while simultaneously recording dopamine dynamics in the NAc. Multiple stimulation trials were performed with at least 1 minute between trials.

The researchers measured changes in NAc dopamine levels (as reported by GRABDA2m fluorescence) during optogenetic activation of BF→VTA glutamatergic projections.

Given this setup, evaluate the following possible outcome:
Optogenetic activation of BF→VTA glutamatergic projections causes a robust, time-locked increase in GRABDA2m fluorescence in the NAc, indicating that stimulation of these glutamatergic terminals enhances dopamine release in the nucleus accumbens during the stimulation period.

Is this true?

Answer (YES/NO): NO